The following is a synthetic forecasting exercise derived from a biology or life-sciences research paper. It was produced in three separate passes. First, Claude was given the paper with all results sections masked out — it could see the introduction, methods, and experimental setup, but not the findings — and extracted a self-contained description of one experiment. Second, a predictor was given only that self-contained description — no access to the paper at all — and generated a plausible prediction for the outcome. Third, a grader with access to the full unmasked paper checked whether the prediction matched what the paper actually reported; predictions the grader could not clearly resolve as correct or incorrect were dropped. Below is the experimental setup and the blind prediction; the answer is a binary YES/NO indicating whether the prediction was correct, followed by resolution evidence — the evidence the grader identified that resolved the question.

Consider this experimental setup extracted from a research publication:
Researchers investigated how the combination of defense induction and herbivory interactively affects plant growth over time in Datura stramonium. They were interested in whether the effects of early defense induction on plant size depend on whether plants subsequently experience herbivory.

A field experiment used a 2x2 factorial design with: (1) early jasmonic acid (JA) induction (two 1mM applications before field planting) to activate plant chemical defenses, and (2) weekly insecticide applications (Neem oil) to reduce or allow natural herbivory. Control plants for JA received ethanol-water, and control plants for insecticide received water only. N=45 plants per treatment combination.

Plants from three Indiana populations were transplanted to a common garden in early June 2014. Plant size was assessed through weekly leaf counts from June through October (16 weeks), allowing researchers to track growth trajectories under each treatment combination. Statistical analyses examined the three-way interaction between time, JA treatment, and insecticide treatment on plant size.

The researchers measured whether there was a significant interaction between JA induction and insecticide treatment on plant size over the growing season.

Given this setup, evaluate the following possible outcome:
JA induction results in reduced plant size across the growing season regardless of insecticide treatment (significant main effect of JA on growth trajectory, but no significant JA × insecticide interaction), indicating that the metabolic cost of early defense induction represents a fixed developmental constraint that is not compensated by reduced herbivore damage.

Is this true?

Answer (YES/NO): YES